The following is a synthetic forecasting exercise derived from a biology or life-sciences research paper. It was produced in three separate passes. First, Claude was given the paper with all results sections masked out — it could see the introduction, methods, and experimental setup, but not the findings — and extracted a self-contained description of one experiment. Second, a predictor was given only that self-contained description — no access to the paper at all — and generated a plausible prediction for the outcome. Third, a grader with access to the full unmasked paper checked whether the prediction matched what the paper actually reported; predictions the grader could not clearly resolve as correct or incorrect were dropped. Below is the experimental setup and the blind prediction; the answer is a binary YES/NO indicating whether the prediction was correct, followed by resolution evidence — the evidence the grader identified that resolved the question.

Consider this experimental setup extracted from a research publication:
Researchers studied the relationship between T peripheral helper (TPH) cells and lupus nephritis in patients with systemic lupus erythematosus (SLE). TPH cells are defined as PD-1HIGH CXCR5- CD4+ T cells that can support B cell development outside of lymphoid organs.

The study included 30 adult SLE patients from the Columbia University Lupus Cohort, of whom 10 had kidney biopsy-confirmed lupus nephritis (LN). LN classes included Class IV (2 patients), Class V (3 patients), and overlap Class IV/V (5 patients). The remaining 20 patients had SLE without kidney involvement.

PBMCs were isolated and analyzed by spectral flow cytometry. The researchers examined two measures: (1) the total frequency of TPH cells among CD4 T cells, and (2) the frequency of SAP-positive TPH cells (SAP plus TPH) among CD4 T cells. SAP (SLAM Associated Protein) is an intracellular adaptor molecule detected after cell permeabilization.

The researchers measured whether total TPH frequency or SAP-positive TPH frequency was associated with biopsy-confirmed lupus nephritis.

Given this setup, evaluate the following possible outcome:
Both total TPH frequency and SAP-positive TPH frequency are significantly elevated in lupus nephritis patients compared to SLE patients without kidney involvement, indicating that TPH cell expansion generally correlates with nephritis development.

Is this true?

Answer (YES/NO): NO